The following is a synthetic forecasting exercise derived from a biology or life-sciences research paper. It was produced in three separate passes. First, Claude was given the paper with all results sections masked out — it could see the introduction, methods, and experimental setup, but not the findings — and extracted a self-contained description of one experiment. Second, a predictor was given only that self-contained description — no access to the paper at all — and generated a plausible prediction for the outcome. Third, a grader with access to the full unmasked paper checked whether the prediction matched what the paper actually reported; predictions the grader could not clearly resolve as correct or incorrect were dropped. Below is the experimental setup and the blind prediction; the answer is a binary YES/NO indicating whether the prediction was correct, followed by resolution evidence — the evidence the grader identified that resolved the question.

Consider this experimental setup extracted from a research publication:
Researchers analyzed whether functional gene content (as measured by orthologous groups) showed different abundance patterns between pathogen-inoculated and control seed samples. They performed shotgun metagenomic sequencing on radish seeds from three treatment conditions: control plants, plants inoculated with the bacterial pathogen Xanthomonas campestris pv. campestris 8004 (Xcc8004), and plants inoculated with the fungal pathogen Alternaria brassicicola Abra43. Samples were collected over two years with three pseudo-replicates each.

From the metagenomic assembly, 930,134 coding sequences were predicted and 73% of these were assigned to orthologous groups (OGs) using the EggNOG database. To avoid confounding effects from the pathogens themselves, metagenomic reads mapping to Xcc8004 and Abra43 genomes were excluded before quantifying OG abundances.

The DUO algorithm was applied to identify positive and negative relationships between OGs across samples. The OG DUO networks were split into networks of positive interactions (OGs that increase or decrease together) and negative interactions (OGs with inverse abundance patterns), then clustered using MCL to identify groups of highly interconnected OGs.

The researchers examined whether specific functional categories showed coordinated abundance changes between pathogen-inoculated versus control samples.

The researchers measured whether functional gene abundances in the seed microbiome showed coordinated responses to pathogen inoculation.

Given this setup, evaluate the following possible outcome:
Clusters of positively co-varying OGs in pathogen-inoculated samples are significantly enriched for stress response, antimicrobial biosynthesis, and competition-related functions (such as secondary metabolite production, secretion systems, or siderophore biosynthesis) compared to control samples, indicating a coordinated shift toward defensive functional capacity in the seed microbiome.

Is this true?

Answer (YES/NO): NO